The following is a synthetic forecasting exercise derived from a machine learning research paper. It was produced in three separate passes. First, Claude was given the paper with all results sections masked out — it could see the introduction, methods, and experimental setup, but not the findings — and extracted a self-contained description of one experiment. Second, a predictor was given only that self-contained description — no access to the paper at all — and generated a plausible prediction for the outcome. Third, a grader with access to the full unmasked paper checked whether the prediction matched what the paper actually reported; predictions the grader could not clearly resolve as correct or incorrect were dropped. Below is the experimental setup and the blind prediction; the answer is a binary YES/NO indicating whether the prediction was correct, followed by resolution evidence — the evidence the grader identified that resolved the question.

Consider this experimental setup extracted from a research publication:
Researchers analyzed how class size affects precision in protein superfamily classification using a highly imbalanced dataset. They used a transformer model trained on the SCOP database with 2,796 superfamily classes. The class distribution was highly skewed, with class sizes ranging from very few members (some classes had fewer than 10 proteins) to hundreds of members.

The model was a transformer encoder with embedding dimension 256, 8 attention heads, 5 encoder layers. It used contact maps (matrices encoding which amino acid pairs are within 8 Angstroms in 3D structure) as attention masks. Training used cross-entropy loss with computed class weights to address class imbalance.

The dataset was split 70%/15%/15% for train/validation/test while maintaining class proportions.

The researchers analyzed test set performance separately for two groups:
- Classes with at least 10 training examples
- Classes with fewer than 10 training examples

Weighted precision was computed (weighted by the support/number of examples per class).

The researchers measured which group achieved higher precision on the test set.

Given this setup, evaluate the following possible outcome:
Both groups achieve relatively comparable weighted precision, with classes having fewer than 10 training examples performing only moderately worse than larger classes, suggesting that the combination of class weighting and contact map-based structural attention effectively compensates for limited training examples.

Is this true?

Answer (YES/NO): NO